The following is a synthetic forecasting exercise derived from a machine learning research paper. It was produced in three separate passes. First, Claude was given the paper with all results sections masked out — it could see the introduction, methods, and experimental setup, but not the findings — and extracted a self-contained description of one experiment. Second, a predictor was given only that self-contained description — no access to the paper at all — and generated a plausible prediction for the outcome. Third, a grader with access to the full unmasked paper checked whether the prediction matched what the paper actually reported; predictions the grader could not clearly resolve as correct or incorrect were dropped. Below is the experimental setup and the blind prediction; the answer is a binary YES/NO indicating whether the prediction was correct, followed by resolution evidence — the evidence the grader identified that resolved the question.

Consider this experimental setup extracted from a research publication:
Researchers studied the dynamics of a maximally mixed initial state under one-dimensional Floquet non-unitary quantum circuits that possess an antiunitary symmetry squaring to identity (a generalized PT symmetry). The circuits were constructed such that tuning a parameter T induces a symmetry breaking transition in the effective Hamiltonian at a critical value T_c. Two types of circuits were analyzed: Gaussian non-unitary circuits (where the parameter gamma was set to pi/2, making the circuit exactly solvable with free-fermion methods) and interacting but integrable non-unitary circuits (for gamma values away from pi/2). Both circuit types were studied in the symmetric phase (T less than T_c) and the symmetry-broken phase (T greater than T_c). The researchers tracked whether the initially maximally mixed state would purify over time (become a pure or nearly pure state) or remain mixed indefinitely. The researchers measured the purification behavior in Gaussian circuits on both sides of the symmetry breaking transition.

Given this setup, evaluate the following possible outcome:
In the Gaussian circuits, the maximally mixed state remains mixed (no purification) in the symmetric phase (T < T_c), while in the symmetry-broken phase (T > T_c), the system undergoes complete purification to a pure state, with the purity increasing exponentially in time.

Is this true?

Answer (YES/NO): NO